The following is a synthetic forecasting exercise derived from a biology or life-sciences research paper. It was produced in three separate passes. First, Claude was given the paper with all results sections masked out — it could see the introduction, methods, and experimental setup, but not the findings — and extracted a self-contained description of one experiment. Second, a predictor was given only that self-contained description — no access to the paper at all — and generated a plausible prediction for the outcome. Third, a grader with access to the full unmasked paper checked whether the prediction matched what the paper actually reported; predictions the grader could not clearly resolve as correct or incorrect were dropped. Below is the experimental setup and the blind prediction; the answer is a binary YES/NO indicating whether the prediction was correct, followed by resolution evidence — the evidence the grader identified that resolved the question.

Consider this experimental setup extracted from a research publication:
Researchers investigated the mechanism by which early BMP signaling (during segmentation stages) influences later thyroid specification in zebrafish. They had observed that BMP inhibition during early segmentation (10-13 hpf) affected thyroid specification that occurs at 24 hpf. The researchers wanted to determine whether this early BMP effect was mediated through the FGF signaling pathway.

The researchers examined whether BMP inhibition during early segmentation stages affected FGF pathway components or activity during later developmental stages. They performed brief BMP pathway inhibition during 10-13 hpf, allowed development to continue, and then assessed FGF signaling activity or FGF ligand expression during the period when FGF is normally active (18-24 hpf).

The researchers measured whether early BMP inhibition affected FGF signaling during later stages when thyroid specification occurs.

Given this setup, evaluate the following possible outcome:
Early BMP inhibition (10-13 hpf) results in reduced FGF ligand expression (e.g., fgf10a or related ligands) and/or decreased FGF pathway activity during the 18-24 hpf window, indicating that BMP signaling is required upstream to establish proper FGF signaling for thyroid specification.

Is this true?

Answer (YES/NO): YES